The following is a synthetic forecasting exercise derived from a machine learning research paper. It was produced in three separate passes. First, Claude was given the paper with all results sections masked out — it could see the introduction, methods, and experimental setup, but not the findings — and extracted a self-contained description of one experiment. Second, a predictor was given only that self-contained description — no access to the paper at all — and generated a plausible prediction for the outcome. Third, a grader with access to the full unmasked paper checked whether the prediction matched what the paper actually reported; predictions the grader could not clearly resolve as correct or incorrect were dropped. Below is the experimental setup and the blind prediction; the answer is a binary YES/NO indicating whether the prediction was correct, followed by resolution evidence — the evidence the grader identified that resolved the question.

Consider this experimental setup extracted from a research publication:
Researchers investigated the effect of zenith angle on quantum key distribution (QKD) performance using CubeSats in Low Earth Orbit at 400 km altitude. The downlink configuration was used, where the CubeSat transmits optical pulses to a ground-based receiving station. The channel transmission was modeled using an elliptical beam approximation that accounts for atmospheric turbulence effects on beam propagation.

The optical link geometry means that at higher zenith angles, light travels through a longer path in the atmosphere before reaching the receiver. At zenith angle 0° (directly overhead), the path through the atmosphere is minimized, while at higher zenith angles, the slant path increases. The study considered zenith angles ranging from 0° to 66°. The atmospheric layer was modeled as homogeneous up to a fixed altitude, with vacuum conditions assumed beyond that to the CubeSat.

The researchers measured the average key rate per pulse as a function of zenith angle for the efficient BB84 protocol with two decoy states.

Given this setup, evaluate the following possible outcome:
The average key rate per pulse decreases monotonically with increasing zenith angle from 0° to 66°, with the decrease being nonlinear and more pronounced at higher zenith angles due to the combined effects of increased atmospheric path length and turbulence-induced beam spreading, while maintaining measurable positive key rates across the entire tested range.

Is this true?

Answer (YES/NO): NO